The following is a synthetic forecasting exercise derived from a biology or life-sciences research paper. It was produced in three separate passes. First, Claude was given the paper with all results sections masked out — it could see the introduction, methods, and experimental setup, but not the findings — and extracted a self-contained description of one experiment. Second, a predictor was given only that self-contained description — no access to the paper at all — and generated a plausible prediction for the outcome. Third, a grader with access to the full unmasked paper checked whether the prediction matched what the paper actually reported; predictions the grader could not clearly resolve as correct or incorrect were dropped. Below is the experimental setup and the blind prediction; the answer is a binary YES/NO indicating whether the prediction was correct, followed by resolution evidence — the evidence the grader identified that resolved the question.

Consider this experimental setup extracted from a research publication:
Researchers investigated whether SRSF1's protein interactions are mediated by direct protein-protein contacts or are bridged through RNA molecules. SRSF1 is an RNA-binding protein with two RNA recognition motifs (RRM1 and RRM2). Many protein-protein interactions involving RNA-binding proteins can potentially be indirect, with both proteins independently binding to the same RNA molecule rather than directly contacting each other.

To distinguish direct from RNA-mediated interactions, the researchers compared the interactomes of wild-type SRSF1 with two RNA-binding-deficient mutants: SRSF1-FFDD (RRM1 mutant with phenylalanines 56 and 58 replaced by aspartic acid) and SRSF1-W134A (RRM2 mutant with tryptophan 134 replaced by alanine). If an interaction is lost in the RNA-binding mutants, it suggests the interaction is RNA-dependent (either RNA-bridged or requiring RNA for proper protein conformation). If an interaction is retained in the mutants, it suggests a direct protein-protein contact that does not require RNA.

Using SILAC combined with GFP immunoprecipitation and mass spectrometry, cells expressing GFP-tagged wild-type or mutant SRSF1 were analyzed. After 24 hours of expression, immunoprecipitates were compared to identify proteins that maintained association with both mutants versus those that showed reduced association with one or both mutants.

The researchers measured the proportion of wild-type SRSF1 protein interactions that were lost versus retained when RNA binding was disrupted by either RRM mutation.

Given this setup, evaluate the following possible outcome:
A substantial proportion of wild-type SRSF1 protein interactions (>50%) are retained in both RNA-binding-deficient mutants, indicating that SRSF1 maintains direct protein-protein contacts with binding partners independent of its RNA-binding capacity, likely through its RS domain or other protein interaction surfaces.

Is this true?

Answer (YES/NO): NO